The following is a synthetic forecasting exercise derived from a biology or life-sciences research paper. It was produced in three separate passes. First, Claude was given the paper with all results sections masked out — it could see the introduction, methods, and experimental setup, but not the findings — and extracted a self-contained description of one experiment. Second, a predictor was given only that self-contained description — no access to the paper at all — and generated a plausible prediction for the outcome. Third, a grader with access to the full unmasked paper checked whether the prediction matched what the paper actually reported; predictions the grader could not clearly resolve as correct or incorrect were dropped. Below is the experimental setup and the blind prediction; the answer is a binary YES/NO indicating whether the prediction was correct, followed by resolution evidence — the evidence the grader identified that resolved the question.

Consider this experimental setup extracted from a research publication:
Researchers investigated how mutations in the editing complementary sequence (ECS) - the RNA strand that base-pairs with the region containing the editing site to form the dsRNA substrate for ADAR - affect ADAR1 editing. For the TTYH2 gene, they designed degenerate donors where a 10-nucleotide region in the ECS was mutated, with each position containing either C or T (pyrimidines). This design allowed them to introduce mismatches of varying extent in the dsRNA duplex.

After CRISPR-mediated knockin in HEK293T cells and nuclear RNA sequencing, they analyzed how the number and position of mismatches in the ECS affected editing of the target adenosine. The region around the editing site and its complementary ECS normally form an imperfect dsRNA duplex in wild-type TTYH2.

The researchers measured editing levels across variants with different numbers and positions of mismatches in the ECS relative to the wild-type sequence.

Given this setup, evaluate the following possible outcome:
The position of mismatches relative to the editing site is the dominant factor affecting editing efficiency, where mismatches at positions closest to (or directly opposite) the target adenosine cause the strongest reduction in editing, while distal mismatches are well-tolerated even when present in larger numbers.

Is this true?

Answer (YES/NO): NO